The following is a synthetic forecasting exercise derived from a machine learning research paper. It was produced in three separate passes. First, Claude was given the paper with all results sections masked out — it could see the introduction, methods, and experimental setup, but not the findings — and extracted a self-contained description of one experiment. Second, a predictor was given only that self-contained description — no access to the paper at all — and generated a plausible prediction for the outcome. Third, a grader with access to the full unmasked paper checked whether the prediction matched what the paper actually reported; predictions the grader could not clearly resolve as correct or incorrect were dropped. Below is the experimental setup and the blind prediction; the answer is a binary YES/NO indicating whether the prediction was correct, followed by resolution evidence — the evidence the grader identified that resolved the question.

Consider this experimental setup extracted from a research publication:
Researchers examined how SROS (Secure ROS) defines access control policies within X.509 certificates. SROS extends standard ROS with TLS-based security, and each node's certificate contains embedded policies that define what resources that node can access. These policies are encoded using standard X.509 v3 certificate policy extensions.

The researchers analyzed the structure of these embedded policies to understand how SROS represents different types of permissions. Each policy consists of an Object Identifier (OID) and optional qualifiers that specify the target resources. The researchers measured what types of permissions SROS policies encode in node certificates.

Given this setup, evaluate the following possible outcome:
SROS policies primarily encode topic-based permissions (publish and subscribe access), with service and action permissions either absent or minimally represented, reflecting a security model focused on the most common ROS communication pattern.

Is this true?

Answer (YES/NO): NO